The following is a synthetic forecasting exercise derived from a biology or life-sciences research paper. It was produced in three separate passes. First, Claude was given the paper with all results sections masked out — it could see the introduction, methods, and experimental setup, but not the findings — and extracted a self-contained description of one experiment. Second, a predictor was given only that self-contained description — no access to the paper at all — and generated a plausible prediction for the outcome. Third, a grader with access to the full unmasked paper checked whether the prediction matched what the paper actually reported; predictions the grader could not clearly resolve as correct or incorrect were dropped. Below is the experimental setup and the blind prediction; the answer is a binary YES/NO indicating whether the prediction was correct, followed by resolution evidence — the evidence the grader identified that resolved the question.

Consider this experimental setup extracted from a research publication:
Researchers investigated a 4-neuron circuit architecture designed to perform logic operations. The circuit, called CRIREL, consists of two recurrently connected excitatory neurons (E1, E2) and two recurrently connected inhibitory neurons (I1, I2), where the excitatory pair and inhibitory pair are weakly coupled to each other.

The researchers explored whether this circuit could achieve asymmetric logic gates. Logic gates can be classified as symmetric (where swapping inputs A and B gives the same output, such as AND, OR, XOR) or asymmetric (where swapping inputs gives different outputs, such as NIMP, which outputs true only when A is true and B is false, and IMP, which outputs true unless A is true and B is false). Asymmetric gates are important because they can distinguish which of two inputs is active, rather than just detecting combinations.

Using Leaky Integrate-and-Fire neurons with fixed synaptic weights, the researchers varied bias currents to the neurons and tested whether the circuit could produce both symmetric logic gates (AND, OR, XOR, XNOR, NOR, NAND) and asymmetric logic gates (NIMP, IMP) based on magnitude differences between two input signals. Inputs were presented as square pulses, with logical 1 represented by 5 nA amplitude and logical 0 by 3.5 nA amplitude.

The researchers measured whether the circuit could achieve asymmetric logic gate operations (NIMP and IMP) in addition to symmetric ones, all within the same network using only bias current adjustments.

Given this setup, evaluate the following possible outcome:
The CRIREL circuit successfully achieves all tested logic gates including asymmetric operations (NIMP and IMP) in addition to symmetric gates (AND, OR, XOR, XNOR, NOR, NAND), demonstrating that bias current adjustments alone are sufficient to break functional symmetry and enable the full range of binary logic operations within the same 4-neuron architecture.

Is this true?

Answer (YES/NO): YES